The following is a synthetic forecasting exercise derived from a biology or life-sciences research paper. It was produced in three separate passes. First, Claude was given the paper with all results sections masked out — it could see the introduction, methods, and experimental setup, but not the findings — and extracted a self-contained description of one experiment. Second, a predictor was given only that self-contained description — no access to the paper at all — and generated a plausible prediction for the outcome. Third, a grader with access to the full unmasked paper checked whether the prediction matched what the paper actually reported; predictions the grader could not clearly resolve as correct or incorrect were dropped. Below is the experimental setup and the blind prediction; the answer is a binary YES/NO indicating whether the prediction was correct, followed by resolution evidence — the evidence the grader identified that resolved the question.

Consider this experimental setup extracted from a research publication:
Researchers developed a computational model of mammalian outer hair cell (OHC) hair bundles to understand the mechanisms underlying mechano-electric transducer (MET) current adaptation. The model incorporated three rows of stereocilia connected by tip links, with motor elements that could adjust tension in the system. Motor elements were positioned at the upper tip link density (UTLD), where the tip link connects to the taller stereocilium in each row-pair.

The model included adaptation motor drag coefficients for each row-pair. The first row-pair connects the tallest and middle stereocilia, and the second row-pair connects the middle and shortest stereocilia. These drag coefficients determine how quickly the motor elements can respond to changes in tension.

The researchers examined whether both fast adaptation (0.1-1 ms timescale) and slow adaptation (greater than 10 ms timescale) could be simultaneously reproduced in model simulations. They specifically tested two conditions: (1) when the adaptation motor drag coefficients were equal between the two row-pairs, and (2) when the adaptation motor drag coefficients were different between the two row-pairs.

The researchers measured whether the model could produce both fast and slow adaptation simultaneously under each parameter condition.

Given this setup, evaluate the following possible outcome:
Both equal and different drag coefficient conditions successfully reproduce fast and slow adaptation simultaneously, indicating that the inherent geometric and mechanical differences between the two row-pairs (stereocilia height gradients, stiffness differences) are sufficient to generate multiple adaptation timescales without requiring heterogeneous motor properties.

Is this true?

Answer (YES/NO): NO